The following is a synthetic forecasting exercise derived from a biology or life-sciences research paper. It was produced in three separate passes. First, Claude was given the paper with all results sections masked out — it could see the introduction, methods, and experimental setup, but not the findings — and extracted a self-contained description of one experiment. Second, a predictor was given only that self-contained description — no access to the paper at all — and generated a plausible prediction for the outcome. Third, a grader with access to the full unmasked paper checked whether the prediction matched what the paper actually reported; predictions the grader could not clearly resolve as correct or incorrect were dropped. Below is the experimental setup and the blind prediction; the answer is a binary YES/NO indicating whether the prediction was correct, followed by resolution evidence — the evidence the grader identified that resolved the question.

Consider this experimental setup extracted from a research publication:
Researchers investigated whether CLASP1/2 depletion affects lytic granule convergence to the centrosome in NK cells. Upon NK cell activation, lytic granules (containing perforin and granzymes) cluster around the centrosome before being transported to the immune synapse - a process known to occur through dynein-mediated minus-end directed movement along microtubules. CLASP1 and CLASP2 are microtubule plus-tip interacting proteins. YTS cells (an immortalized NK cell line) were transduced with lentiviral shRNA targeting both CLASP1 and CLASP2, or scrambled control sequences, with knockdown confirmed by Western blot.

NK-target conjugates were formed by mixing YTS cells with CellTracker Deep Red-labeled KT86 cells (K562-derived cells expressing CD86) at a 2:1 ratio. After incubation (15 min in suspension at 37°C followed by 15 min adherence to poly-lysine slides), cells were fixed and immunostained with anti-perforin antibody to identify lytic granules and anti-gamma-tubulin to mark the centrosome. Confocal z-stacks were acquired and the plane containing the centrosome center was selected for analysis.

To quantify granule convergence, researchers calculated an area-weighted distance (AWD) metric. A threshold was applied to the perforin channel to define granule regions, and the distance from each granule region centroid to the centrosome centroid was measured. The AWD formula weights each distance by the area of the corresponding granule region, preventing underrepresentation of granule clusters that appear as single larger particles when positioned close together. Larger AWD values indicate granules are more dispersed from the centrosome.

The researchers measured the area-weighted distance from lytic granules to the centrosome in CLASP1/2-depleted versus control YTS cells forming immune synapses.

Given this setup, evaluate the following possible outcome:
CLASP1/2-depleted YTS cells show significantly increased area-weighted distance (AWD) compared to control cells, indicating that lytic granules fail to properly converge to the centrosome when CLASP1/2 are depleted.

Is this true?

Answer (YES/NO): NO